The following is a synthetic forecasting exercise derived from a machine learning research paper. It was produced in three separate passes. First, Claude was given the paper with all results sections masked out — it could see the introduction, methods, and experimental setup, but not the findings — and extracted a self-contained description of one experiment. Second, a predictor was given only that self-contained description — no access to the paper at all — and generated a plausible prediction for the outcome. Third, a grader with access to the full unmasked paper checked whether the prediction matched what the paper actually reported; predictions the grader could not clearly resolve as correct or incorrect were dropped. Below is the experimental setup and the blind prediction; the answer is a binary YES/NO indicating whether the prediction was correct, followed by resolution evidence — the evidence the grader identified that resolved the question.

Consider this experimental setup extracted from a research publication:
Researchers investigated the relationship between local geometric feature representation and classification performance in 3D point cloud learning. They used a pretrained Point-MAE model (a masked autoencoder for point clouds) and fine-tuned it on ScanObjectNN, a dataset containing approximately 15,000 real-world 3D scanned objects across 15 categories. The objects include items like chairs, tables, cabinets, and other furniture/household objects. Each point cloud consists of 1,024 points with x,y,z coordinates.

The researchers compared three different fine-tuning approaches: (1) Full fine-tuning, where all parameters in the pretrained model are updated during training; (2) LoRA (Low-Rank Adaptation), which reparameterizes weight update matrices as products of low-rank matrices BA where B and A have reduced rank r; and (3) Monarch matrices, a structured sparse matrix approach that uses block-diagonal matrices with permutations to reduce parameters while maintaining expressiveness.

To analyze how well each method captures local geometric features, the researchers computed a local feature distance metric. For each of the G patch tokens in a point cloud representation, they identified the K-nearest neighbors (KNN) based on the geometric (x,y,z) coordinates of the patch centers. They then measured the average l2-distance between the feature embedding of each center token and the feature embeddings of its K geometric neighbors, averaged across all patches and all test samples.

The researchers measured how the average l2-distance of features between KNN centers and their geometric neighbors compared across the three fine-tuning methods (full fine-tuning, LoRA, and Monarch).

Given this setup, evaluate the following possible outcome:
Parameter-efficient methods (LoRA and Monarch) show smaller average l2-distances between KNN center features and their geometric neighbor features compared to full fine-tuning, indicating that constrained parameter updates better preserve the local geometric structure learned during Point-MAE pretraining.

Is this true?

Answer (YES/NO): NO